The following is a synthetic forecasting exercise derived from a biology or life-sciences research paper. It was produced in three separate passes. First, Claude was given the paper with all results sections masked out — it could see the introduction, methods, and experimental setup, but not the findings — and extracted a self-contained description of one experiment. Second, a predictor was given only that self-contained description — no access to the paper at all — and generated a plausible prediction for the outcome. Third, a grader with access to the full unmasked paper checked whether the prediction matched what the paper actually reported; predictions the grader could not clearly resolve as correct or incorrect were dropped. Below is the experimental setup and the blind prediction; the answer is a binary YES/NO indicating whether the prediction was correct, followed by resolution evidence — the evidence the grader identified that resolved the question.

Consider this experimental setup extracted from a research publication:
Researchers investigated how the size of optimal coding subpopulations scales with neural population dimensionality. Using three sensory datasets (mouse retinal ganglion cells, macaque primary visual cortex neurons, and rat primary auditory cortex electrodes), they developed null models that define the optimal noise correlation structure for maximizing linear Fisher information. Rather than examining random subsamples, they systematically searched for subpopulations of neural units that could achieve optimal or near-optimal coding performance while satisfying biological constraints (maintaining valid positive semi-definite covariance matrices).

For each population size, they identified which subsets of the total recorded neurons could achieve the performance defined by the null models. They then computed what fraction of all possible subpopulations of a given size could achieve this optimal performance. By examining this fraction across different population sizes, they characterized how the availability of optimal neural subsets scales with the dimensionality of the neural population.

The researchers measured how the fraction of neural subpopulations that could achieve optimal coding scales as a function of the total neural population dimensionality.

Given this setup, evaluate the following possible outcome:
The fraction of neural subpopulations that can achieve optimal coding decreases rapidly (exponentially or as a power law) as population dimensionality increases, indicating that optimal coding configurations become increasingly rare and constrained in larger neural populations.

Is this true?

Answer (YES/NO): YES